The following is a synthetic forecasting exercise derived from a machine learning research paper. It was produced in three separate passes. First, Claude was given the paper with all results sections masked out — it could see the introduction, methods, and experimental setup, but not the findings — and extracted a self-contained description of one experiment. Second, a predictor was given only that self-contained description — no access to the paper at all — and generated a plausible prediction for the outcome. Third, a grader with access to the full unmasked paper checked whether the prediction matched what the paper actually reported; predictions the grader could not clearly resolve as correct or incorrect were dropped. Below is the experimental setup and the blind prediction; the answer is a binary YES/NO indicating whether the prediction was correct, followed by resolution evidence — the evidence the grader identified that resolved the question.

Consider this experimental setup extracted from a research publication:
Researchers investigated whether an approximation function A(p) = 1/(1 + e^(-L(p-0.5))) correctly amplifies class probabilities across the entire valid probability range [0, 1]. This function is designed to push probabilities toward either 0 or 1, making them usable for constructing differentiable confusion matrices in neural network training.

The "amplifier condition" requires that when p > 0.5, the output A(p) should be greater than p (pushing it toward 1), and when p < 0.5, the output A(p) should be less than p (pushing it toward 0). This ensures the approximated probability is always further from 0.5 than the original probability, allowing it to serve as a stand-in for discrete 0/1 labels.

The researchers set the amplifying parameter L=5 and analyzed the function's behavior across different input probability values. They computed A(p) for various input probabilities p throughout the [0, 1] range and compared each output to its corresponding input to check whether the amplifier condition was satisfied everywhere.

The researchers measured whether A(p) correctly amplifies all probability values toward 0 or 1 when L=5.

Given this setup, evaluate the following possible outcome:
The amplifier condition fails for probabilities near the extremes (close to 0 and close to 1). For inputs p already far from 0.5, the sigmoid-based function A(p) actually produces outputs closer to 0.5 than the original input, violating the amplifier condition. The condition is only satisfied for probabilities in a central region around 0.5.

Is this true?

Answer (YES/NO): YES